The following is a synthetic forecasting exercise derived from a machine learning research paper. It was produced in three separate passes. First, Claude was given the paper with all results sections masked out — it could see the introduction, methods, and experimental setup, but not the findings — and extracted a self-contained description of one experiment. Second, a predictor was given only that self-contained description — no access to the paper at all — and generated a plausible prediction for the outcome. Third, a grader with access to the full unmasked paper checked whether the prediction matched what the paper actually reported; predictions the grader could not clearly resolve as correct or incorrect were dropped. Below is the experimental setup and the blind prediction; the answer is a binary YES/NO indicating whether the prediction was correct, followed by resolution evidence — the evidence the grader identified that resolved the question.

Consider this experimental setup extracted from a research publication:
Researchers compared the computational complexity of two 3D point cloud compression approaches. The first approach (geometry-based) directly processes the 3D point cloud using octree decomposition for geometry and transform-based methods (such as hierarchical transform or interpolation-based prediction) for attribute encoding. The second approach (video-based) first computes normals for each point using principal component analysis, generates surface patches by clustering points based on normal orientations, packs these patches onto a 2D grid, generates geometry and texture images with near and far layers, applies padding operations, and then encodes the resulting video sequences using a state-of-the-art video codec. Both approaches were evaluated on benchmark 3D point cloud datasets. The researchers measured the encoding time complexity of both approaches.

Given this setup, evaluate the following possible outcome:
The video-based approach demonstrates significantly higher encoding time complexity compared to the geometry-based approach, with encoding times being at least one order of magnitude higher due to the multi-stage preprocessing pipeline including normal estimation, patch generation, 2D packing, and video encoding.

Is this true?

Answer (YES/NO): NO